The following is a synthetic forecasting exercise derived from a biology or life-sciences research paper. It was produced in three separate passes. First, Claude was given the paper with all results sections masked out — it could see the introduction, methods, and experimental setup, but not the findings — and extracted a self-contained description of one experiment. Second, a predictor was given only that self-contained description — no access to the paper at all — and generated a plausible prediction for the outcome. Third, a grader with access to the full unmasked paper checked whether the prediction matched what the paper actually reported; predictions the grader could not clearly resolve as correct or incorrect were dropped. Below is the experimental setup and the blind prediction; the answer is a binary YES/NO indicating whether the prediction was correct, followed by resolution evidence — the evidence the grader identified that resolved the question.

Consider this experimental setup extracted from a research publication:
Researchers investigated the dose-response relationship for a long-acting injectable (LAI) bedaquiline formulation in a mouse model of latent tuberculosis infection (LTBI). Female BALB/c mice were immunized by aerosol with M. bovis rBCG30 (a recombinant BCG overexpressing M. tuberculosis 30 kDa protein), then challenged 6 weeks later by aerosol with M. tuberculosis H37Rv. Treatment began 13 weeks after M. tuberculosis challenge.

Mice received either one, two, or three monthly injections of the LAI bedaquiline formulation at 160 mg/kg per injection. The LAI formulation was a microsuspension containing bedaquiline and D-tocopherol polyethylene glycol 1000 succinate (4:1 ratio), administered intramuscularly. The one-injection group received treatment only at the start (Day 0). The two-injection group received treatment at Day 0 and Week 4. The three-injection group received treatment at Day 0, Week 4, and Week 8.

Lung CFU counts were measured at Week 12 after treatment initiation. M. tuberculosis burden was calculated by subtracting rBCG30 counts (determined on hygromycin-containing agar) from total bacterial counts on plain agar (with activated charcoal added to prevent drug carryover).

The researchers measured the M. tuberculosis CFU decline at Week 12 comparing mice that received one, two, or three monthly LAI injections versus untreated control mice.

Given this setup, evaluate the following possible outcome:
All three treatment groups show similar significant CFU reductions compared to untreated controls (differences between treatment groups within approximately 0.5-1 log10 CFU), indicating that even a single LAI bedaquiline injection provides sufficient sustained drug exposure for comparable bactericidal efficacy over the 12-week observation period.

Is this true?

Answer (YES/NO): NO